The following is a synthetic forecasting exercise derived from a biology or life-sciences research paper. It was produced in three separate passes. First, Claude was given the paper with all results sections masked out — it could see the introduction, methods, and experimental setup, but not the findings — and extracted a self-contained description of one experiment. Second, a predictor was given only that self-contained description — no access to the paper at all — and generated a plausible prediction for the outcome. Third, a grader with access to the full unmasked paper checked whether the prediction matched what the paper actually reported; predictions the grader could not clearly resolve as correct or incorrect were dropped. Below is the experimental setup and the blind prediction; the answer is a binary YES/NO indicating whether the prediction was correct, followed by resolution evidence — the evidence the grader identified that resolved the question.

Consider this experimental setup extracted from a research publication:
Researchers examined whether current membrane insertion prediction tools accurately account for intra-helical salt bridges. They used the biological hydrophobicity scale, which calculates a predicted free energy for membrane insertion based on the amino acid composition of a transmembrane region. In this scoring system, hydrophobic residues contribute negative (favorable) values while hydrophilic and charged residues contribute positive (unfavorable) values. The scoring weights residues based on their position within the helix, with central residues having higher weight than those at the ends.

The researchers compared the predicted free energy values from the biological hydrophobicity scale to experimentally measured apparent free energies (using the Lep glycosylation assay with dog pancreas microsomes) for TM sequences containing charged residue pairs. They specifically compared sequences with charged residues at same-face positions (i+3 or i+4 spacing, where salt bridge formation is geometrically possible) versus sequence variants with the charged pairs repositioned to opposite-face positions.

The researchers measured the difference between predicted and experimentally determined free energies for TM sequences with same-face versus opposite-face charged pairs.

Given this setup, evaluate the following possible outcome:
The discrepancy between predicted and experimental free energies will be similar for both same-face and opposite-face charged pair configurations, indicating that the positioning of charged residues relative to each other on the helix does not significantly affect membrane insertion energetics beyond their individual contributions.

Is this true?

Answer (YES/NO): NO